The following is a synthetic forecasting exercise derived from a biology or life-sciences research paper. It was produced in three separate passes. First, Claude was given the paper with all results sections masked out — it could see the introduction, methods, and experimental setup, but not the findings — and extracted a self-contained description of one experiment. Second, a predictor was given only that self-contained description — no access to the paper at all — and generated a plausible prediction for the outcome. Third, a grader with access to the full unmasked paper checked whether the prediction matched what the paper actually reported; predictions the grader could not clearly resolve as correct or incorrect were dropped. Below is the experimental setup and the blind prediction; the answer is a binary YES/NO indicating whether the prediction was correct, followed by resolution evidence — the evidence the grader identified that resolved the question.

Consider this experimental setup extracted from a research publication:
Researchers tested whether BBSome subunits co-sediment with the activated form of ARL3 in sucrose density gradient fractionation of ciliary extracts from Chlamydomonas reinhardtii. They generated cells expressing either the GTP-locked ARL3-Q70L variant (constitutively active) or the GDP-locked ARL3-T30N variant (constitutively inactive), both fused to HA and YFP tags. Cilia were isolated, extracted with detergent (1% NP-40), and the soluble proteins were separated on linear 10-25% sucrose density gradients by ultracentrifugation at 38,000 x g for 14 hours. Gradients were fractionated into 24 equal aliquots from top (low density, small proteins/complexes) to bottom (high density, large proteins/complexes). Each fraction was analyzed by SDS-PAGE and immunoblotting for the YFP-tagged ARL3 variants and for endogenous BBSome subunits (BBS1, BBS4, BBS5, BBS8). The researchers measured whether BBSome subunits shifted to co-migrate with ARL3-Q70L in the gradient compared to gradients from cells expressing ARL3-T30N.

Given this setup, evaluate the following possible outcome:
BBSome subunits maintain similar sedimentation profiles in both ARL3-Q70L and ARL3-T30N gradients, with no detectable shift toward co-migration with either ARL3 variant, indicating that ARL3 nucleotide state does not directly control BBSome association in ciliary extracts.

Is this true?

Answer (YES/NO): NO